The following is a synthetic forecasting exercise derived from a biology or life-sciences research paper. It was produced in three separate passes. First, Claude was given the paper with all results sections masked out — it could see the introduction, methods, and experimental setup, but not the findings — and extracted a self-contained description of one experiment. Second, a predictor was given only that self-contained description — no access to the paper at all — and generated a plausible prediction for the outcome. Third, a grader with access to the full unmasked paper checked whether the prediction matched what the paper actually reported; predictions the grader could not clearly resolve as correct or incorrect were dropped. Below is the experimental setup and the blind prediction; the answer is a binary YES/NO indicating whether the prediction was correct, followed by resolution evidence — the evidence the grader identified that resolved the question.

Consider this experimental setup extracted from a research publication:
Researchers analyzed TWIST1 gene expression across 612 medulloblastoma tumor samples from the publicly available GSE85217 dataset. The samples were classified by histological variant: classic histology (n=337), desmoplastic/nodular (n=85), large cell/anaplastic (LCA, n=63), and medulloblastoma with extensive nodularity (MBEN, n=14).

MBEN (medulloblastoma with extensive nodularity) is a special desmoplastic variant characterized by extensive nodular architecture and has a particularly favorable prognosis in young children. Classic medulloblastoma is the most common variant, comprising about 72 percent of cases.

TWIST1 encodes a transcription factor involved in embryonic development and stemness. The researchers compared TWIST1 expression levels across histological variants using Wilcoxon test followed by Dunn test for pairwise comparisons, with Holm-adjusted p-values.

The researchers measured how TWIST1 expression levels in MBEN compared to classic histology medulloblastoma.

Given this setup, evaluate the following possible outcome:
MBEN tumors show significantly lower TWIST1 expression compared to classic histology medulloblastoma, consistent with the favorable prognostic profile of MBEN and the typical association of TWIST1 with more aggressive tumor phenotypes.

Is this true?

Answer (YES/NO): NO